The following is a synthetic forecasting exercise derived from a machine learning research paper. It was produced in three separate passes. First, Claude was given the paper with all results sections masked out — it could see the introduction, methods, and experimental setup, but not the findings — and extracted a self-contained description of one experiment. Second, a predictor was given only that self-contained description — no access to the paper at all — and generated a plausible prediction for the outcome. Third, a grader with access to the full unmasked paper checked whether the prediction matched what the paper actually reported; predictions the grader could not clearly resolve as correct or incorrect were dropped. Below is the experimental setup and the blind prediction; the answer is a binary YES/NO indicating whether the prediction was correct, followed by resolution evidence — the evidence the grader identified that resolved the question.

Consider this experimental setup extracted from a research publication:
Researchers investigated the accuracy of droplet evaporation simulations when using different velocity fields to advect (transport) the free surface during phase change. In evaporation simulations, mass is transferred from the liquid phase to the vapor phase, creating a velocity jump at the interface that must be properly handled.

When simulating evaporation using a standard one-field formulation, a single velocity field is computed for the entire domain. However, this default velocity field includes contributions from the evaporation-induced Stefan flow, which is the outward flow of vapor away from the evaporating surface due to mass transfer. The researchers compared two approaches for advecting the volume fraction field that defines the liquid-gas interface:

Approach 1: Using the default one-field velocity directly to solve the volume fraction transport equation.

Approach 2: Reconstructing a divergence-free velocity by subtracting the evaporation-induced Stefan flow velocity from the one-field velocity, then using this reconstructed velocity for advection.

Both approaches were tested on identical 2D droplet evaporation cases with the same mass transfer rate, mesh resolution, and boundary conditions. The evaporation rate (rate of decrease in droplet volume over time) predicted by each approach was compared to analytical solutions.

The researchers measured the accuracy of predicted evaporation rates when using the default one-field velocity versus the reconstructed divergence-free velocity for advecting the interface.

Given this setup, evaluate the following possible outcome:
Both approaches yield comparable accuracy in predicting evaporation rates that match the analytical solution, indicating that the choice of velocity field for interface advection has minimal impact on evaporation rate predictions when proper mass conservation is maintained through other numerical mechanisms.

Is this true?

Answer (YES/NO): NO